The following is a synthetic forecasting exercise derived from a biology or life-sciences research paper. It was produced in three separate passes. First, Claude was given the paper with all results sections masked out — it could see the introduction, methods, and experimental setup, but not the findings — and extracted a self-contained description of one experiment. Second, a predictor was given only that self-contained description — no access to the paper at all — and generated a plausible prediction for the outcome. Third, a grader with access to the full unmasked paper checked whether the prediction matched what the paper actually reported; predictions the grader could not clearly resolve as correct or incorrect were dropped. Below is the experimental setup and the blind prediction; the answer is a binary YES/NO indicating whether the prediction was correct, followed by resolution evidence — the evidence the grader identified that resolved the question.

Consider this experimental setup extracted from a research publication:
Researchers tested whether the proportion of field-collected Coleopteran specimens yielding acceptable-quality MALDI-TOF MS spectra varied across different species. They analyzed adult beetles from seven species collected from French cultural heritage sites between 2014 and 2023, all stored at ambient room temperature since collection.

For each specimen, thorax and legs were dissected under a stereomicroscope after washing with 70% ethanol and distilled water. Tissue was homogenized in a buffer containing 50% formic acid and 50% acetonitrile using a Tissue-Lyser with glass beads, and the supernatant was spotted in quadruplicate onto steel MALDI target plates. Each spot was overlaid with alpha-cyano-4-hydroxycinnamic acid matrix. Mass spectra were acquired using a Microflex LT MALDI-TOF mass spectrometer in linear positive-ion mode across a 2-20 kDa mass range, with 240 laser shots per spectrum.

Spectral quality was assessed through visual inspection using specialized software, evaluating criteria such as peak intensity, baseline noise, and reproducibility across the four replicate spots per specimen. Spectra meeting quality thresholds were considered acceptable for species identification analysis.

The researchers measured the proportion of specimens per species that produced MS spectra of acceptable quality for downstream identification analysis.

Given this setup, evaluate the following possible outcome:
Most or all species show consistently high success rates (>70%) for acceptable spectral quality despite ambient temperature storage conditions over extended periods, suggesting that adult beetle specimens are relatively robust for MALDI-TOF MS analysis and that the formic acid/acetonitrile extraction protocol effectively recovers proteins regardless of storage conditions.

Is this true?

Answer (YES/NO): NO